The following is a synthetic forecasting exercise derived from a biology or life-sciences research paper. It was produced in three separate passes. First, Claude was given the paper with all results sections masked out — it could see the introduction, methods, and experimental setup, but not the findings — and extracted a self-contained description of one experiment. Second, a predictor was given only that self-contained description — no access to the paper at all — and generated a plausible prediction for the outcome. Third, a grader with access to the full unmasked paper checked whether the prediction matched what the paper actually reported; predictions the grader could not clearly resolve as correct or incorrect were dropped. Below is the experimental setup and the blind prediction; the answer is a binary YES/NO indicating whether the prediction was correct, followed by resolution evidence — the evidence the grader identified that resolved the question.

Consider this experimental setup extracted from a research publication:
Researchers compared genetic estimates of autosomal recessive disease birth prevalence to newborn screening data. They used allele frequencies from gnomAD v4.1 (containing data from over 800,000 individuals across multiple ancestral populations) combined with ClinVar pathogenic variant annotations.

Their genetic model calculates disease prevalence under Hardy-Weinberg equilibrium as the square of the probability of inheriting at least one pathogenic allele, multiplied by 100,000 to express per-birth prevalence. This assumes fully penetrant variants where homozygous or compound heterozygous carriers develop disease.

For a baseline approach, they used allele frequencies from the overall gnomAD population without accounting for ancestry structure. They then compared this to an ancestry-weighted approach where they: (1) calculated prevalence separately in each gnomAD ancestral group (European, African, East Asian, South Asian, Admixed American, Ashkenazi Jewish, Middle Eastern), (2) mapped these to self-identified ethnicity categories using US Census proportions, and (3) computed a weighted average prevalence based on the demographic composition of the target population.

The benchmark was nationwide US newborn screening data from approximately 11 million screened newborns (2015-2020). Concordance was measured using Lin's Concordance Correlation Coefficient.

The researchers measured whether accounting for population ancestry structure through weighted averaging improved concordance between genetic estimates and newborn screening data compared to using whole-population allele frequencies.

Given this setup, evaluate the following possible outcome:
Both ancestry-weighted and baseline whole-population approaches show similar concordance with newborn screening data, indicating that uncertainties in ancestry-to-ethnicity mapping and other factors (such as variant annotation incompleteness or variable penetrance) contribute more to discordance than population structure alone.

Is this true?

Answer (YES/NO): NO